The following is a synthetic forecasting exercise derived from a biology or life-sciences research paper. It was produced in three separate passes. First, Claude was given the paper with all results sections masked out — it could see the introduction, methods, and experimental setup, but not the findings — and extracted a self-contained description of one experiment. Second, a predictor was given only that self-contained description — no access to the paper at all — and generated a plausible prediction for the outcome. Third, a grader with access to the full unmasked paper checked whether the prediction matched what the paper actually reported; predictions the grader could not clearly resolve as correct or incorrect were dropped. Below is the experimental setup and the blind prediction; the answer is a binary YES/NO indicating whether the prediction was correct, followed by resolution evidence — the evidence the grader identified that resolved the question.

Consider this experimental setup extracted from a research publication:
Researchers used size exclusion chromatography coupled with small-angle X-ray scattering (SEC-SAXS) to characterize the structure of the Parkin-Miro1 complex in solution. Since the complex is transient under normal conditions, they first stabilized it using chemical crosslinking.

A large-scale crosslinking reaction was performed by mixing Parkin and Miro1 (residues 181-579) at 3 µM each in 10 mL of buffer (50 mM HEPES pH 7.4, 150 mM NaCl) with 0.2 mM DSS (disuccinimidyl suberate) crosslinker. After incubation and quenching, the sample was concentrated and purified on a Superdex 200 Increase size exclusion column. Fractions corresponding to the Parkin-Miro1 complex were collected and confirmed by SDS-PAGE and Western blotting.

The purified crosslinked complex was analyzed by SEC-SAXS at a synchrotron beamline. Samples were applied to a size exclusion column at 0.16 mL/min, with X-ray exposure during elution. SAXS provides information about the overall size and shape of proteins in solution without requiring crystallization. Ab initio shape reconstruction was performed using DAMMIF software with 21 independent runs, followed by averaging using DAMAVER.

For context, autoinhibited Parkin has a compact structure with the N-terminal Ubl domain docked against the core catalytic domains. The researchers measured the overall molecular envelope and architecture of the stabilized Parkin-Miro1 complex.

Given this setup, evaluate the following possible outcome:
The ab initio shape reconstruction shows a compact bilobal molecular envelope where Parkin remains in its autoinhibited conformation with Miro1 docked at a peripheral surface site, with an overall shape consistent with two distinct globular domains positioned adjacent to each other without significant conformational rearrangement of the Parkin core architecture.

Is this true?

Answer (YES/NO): NO